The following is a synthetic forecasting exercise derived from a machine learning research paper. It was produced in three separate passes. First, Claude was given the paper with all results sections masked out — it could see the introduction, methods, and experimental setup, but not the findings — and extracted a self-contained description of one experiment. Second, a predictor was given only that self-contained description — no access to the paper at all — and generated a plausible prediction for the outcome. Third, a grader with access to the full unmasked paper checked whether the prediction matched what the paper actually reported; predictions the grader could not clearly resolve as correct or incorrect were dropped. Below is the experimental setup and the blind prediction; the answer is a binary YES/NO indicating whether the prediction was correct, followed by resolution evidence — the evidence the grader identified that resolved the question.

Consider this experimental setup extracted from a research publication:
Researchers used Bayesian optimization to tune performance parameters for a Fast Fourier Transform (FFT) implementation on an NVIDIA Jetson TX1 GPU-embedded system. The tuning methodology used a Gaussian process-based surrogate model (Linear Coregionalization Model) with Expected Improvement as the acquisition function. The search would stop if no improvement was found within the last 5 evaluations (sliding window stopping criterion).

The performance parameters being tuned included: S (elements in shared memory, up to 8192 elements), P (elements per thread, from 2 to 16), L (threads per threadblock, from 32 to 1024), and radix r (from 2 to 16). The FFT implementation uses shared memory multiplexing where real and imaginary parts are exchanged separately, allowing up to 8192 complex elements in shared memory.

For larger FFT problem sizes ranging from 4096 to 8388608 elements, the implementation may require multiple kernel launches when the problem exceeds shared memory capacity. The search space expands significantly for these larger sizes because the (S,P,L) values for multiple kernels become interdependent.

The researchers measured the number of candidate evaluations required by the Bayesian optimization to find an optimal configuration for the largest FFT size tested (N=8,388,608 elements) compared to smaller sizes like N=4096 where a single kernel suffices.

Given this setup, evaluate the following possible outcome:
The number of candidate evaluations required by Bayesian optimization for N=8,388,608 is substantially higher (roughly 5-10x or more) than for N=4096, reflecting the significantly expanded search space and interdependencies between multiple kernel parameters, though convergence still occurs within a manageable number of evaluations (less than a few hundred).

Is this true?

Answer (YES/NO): YES